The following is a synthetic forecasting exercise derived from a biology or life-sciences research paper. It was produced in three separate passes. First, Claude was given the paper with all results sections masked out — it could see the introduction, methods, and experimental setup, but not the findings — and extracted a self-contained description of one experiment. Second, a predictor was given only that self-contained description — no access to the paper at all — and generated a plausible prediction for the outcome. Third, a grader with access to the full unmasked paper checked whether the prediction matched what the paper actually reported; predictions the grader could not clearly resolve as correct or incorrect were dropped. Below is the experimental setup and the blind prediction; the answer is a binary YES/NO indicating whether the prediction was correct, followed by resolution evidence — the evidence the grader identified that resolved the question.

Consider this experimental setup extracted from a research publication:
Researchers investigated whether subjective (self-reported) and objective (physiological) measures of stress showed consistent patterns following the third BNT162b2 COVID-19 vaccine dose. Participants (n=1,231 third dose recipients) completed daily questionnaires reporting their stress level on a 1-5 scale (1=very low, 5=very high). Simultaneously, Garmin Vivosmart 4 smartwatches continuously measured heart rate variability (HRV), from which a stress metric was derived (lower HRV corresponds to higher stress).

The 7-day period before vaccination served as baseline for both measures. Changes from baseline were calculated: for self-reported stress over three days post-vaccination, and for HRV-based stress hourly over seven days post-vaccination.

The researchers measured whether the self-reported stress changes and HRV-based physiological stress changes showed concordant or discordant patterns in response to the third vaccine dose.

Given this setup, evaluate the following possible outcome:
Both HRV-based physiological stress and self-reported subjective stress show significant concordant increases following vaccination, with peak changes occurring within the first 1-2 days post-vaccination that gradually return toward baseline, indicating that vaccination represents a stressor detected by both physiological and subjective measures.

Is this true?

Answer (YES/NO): YES